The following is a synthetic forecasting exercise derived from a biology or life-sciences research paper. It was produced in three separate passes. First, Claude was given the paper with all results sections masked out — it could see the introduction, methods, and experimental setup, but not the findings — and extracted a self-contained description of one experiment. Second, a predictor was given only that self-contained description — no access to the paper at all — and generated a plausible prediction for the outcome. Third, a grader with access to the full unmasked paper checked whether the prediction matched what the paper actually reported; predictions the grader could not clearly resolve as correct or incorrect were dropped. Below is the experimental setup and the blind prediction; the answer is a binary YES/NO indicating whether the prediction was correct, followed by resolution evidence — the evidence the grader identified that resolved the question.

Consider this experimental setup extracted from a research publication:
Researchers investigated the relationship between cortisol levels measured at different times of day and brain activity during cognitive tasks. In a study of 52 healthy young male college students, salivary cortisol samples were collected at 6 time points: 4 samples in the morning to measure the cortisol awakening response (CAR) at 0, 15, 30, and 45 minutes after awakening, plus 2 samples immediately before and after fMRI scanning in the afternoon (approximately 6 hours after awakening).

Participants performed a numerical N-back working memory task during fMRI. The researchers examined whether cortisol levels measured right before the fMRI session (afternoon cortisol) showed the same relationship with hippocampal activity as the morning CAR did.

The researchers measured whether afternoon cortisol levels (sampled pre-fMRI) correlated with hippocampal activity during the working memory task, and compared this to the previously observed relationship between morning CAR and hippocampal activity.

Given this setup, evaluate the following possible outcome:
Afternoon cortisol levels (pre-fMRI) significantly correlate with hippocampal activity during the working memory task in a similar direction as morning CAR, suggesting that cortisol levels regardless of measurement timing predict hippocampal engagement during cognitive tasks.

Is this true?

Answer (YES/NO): NO